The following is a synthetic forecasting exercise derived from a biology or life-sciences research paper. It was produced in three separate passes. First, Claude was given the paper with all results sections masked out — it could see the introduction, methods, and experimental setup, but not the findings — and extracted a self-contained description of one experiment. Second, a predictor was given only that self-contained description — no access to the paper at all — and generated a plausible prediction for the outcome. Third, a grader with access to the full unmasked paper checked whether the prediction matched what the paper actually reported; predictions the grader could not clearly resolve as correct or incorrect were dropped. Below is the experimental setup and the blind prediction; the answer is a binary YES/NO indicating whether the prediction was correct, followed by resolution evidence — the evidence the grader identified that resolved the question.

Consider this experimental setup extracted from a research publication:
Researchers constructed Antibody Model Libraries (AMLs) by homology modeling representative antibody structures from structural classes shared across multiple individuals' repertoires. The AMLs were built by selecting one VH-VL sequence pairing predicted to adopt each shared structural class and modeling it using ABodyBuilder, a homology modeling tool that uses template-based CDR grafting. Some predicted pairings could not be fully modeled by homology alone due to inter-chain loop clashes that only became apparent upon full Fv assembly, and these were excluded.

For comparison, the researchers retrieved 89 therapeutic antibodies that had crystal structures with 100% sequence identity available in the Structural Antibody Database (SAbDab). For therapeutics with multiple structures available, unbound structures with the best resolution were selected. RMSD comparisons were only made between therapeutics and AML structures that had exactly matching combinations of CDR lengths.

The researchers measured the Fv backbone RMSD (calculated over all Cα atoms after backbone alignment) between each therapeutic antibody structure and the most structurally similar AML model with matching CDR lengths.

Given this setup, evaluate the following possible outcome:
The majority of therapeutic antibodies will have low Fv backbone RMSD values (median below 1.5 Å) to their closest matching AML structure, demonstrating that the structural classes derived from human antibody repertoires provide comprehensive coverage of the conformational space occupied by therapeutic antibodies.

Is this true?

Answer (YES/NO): YES